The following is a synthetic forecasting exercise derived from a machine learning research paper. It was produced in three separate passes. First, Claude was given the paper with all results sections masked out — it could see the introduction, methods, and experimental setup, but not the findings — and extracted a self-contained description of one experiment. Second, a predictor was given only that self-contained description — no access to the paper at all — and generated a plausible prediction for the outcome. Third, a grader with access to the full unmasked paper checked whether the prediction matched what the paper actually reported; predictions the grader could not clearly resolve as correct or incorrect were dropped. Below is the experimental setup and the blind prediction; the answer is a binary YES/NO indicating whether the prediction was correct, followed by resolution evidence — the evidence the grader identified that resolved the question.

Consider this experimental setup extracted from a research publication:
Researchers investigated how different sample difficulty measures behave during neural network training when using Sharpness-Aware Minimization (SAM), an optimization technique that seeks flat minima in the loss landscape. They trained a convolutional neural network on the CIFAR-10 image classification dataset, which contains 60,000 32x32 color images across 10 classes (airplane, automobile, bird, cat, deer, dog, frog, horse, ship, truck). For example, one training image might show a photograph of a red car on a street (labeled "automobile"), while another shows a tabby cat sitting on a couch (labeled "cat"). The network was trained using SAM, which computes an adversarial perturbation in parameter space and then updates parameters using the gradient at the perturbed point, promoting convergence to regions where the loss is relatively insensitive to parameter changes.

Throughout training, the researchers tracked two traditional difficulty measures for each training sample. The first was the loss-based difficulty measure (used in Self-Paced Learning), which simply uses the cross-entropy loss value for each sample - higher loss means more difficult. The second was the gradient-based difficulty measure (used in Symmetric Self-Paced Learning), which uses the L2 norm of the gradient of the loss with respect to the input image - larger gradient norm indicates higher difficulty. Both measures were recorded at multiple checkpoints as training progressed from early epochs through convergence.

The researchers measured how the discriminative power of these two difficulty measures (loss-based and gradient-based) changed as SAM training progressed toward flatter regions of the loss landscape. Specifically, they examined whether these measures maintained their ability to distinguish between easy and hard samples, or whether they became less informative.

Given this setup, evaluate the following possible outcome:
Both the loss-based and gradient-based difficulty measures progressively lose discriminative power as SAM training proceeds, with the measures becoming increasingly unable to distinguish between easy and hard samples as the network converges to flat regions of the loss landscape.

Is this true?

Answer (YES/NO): YES